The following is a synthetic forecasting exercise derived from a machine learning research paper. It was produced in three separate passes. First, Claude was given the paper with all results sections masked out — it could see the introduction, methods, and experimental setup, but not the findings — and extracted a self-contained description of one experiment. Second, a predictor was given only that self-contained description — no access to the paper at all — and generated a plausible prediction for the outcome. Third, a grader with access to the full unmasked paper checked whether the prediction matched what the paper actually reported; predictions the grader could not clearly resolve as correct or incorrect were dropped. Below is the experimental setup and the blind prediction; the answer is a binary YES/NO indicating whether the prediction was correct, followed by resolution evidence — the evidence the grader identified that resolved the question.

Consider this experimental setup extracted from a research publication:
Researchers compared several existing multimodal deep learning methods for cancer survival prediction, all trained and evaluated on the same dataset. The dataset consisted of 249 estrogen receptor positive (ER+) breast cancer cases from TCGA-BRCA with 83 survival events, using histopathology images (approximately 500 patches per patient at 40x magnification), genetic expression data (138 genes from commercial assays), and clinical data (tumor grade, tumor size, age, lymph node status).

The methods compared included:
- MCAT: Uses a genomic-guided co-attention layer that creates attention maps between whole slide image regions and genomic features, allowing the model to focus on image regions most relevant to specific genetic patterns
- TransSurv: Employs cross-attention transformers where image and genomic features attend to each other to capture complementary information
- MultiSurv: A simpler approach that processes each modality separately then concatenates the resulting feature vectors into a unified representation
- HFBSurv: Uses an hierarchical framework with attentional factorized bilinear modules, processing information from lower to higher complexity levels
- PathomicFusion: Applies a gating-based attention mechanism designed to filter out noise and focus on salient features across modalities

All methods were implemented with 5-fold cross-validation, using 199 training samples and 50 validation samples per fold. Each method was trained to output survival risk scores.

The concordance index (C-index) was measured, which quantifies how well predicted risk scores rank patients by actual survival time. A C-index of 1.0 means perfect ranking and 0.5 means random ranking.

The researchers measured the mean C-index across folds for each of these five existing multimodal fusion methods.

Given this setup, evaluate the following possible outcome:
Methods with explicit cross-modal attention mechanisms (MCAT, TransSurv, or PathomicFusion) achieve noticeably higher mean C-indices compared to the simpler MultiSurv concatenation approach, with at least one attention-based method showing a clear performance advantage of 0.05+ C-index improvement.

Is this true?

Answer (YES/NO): NO